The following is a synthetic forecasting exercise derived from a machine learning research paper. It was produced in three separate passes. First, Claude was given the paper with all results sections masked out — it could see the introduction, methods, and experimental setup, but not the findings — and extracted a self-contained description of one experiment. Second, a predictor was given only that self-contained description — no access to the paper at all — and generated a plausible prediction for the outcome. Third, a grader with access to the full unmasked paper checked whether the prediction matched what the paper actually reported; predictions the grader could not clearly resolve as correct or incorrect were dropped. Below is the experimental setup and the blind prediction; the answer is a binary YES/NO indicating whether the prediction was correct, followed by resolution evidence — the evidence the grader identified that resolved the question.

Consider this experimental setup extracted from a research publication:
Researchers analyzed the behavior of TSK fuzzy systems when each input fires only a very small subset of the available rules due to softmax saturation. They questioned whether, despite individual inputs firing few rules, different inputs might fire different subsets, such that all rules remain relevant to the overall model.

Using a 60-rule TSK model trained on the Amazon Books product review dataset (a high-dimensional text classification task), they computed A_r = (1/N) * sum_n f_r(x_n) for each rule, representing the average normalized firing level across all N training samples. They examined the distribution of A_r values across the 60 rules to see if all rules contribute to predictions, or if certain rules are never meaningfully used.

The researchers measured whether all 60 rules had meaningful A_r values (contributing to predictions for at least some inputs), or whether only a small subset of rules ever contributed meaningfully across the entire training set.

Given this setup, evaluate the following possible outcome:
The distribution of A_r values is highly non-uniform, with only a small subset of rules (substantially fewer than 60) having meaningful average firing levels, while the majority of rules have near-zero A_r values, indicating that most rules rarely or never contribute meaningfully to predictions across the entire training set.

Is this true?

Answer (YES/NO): YES